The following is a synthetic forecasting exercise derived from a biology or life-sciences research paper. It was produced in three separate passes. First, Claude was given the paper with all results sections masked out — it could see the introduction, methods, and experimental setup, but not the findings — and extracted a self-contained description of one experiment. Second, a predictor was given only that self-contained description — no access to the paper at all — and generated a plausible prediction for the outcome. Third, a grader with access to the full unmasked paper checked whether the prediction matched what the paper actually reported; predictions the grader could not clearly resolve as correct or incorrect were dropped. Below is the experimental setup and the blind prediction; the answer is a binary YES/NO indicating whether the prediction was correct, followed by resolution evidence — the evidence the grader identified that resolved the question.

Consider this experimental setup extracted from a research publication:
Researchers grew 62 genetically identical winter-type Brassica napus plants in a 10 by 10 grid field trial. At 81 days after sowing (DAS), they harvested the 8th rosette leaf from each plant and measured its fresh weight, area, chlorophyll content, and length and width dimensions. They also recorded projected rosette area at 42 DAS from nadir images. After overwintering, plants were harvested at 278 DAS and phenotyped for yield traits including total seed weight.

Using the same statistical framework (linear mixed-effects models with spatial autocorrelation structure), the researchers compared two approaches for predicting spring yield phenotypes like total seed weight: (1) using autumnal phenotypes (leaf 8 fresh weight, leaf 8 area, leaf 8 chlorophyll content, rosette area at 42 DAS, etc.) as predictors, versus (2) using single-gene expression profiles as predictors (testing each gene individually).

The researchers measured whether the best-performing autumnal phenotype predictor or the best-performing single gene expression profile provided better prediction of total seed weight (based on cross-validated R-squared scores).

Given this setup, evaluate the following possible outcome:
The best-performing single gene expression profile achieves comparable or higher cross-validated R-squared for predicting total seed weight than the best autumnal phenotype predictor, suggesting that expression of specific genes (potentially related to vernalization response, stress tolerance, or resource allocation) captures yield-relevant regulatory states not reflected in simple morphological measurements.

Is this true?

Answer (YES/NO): NO